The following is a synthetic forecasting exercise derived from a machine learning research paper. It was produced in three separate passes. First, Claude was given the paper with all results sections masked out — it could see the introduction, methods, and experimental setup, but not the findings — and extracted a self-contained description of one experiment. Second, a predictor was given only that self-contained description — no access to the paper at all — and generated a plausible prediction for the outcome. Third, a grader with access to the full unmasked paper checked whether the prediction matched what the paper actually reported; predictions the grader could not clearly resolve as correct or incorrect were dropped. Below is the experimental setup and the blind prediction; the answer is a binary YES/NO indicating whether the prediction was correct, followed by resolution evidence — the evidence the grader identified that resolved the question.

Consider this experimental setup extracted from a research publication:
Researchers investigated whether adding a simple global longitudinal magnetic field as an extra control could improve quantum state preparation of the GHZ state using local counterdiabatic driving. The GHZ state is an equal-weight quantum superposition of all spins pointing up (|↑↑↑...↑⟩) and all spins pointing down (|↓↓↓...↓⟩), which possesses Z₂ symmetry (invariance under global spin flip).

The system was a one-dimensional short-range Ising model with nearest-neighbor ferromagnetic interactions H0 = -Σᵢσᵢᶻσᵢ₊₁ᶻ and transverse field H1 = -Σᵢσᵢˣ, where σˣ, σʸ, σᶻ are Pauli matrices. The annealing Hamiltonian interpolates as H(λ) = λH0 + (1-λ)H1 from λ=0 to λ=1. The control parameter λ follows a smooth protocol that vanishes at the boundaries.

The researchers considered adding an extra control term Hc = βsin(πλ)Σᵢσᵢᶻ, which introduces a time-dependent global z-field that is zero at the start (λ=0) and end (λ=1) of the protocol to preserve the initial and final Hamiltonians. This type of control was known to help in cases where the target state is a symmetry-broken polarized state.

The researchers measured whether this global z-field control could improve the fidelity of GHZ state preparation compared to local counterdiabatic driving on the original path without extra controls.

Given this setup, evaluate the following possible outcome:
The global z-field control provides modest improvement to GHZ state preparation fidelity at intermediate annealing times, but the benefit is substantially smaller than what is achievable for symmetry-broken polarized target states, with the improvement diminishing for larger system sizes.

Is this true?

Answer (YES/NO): NO